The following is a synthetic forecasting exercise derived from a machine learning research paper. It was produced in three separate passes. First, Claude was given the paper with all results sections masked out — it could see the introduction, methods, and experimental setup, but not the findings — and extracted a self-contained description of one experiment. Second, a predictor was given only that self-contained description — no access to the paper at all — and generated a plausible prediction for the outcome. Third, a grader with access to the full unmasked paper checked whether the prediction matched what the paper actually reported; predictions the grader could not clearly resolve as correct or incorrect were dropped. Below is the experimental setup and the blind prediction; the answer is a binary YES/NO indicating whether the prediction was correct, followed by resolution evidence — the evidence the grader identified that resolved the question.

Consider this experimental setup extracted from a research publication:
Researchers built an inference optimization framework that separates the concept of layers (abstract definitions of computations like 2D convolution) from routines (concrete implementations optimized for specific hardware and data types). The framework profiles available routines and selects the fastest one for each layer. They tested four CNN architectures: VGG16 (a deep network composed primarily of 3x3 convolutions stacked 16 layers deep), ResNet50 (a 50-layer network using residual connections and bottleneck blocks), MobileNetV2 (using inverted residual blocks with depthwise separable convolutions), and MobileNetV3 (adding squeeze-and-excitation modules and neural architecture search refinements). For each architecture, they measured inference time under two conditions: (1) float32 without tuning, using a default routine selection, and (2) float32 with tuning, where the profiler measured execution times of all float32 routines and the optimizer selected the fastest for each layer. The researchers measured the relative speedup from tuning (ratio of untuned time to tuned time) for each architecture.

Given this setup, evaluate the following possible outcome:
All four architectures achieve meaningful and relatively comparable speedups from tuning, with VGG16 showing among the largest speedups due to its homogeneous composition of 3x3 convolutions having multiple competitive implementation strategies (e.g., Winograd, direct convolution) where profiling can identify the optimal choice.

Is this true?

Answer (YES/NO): NO